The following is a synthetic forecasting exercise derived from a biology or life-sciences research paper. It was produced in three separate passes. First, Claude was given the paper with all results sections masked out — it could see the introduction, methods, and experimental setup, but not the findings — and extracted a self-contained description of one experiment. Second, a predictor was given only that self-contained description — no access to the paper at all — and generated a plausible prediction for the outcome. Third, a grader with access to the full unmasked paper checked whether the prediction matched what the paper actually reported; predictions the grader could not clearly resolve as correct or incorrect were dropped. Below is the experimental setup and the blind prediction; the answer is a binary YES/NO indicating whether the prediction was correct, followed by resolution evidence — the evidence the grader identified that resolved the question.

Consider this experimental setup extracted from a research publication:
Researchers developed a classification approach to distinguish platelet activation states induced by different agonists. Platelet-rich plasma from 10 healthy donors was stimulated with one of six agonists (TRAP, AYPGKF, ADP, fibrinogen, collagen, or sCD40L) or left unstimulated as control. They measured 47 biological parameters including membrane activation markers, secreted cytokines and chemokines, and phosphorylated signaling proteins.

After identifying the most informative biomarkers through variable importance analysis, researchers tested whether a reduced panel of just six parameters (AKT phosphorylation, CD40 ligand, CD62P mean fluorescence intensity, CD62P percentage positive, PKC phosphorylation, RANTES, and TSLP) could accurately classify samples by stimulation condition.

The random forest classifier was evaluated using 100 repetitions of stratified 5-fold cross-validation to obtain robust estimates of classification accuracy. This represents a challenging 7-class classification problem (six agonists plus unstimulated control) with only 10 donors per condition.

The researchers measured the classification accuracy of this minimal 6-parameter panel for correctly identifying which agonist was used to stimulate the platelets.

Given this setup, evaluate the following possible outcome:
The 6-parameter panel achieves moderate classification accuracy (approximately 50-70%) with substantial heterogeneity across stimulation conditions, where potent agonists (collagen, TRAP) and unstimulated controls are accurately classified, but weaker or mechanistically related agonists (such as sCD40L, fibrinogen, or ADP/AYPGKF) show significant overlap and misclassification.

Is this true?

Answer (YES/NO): NO